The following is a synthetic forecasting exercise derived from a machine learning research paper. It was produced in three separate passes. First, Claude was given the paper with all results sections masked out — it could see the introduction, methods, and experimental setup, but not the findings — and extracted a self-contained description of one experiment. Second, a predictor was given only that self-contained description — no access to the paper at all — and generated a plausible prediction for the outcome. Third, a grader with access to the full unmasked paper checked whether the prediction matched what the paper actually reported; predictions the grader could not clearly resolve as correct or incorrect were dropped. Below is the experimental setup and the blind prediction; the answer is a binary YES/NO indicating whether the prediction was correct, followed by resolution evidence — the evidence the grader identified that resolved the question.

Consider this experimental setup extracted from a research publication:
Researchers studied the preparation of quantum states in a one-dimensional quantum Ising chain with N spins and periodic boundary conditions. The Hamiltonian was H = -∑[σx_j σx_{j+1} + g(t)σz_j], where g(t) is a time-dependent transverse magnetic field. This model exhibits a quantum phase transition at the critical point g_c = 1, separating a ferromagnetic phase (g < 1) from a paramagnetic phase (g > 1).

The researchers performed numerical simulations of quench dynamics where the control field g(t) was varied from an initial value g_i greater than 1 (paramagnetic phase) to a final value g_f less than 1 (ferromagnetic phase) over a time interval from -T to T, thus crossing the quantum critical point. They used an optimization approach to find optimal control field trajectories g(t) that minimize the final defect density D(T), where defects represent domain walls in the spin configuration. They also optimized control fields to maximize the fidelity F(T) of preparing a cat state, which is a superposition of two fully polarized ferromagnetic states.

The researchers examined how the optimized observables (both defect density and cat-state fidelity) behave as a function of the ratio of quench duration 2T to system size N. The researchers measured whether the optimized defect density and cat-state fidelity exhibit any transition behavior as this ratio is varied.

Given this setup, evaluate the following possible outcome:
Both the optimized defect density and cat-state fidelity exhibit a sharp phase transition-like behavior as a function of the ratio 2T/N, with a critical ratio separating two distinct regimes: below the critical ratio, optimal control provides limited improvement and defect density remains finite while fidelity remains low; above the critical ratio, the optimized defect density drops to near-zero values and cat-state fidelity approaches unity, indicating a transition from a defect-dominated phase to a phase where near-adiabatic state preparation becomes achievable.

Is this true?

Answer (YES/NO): YES